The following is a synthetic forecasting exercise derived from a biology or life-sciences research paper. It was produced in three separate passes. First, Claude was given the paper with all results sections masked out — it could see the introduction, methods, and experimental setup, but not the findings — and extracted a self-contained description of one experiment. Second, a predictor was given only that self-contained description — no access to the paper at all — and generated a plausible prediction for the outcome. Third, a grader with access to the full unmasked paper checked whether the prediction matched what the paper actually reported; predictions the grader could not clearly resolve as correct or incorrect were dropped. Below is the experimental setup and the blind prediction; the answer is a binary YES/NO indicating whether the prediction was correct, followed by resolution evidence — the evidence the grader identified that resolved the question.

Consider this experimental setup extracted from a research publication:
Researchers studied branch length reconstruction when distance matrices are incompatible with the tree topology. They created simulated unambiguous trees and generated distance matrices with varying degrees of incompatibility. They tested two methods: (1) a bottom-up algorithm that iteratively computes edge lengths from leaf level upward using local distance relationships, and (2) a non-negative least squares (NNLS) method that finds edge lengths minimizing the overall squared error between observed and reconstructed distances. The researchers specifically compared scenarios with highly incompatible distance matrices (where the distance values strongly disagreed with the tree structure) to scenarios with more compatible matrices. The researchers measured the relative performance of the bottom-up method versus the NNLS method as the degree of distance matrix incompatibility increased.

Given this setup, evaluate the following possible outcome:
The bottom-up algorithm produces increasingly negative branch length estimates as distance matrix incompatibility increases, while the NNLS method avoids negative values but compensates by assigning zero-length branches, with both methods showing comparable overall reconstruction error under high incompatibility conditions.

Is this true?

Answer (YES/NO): NO